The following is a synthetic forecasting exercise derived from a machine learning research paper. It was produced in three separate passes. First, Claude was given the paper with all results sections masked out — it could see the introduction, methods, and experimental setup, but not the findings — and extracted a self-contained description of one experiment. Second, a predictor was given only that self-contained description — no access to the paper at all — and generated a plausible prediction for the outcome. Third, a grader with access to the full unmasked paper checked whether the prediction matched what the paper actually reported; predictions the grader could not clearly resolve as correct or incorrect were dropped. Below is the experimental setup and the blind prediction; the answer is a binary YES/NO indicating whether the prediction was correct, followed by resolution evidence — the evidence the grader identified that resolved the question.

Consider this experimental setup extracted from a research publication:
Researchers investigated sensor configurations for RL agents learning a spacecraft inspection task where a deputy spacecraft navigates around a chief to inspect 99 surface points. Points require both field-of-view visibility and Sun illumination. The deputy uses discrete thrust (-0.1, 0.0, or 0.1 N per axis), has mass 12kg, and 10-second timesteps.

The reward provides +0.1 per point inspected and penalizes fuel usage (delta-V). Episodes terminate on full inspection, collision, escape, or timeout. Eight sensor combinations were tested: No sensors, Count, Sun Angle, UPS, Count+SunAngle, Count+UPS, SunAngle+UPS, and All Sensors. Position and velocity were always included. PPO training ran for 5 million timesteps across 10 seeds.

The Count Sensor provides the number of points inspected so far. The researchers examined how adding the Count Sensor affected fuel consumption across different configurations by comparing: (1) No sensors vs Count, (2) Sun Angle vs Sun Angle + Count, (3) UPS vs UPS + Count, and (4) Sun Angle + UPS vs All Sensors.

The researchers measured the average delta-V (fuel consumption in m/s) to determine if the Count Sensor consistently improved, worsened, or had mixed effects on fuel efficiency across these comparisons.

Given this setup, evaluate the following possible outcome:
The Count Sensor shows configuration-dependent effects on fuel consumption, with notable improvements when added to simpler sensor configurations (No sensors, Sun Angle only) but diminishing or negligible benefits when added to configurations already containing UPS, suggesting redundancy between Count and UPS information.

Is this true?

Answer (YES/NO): NO